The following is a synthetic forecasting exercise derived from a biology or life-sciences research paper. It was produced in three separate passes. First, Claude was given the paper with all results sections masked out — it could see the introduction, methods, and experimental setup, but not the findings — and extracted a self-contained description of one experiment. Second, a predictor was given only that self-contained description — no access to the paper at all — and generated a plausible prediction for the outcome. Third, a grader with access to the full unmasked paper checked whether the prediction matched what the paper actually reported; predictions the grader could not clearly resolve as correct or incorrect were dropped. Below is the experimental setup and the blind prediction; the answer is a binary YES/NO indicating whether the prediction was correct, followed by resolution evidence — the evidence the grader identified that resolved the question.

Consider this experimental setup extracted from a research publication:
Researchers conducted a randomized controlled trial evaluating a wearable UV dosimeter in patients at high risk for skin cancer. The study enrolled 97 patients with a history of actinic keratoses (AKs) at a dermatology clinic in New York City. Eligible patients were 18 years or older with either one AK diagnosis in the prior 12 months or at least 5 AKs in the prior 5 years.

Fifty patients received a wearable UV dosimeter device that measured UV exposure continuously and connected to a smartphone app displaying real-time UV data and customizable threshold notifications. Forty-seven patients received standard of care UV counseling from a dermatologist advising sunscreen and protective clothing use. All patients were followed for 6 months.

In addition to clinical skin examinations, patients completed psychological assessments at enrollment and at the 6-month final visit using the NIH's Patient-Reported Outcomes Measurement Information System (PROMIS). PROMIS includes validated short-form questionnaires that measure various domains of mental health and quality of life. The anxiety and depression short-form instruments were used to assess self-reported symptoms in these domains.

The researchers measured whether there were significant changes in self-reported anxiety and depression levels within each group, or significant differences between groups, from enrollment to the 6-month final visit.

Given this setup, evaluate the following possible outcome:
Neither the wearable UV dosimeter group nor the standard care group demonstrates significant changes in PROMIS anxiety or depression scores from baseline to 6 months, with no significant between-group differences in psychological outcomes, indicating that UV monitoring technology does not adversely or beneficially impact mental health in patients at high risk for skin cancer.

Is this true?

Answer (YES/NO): YES